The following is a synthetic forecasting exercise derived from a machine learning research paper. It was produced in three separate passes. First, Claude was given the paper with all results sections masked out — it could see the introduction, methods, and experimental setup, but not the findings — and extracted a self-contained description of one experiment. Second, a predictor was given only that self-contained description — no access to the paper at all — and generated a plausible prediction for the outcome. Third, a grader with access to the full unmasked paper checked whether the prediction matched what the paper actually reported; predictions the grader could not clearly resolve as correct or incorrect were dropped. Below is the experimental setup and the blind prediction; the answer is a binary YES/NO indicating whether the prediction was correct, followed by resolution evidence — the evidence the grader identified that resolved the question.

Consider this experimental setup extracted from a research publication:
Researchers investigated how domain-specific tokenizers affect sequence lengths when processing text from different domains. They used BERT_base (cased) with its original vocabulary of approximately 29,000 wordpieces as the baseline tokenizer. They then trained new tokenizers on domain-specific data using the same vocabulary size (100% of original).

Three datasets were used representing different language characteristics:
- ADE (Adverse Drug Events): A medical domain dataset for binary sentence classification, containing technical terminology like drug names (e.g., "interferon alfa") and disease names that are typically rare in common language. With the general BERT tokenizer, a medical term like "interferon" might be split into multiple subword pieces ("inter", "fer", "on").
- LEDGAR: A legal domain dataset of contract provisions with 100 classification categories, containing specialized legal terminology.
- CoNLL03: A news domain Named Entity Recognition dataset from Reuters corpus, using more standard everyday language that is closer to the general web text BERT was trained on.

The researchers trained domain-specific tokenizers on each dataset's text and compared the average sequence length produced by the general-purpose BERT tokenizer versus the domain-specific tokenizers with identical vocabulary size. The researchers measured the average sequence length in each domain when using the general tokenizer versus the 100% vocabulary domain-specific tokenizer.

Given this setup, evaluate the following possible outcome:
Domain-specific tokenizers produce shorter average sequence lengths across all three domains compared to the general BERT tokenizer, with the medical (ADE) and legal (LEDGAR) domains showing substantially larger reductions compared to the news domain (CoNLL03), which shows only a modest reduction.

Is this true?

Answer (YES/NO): YES